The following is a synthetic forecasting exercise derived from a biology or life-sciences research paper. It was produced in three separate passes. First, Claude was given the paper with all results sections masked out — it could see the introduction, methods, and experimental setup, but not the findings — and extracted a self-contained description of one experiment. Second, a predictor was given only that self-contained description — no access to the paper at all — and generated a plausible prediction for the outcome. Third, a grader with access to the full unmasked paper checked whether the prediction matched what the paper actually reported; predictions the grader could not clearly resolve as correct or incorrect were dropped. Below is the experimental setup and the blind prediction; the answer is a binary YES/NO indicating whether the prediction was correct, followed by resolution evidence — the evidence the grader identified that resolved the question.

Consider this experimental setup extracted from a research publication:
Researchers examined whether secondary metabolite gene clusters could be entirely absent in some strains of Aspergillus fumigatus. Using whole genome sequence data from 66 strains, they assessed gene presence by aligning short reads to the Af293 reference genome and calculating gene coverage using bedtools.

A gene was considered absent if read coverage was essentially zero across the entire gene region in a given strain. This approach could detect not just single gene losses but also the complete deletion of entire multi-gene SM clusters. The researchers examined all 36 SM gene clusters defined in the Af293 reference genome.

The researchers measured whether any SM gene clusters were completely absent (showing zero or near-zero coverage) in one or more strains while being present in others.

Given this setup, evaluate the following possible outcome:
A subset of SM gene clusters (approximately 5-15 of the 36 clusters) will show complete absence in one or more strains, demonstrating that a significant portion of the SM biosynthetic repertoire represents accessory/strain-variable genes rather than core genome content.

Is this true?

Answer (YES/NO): YES